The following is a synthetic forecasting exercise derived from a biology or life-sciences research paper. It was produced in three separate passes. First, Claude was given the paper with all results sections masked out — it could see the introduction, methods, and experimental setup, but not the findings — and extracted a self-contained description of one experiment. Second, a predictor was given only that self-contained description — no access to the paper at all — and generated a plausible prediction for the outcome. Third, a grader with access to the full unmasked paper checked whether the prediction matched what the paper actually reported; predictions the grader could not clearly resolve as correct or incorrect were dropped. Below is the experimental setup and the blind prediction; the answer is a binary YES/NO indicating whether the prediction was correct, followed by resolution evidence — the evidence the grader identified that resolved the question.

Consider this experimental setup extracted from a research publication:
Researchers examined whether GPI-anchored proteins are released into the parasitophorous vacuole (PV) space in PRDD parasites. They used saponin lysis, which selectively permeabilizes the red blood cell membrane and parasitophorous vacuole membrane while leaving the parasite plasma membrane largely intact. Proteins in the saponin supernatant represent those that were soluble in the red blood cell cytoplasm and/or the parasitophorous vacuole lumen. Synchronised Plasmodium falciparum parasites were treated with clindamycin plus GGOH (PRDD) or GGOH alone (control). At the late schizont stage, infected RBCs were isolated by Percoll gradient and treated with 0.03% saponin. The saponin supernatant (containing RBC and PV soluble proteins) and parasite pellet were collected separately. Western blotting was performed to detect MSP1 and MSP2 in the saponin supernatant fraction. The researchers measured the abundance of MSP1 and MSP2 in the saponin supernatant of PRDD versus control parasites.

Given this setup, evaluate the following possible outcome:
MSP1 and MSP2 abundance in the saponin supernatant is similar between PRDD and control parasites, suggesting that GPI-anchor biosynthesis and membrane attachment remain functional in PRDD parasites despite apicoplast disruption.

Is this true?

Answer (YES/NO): NO